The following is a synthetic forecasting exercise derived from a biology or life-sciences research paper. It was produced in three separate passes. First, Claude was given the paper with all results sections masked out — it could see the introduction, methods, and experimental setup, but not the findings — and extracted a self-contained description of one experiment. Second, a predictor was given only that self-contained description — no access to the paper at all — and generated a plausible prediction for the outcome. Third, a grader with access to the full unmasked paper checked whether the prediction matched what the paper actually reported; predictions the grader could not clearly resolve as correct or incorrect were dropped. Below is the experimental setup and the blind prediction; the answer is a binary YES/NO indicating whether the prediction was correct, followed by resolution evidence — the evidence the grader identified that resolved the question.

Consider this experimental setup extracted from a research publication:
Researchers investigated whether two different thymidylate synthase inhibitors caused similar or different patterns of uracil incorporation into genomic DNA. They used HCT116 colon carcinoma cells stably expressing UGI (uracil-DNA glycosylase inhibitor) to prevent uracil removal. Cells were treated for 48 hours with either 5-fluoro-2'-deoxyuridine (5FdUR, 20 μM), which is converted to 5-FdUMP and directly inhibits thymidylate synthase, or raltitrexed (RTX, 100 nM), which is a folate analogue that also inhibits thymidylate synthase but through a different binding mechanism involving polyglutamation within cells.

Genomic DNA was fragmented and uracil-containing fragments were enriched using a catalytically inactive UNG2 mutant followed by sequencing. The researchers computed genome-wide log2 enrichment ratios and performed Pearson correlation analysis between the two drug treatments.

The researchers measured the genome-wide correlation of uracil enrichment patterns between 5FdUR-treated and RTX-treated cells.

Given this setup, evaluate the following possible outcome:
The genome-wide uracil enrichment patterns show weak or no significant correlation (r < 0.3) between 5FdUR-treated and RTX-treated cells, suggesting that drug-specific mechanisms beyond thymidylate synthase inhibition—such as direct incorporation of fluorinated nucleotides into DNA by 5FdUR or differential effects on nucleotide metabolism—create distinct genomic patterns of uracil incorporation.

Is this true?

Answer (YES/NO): NO